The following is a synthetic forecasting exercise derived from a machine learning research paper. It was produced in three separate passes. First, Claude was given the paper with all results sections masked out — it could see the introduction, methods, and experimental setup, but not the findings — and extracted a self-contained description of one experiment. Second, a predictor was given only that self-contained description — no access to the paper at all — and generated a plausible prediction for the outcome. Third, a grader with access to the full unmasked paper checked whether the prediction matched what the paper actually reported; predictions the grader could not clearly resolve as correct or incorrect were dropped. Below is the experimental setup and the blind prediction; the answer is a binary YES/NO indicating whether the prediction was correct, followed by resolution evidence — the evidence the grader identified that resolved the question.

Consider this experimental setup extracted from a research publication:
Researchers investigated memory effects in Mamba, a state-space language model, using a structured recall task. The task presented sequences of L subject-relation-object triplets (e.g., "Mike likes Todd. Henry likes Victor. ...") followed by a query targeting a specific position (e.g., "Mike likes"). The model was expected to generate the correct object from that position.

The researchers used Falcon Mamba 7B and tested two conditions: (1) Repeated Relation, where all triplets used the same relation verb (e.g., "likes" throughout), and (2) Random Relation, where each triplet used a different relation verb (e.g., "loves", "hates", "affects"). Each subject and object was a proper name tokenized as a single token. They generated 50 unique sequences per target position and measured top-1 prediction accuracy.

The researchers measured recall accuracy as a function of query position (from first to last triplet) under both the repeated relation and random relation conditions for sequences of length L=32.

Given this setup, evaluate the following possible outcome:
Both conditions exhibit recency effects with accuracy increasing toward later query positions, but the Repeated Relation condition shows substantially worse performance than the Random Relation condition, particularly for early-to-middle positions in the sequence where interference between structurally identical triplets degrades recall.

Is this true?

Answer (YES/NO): NO